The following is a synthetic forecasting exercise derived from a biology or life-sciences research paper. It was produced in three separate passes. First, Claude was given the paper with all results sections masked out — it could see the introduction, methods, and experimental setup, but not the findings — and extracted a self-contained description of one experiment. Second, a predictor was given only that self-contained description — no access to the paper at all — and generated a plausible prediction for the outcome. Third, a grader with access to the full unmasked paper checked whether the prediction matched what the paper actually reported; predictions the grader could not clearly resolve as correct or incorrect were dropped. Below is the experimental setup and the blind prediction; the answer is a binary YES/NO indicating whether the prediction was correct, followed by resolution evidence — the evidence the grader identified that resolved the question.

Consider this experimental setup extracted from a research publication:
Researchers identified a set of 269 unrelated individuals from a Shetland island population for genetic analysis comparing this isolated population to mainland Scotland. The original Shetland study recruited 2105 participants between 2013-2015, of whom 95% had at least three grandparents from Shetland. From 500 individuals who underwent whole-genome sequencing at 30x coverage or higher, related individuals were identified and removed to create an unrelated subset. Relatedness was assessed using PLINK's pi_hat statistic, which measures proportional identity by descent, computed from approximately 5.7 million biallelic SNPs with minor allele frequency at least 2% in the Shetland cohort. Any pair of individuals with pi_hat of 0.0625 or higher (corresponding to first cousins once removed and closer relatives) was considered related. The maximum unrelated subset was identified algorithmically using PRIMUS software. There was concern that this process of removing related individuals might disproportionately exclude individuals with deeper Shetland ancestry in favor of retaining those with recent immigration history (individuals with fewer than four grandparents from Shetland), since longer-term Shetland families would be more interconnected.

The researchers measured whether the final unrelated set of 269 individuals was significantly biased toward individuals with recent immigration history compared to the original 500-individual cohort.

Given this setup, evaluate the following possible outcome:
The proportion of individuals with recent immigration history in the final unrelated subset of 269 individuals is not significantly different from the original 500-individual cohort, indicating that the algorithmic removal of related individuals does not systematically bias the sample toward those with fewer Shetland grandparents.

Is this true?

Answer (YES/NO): YES